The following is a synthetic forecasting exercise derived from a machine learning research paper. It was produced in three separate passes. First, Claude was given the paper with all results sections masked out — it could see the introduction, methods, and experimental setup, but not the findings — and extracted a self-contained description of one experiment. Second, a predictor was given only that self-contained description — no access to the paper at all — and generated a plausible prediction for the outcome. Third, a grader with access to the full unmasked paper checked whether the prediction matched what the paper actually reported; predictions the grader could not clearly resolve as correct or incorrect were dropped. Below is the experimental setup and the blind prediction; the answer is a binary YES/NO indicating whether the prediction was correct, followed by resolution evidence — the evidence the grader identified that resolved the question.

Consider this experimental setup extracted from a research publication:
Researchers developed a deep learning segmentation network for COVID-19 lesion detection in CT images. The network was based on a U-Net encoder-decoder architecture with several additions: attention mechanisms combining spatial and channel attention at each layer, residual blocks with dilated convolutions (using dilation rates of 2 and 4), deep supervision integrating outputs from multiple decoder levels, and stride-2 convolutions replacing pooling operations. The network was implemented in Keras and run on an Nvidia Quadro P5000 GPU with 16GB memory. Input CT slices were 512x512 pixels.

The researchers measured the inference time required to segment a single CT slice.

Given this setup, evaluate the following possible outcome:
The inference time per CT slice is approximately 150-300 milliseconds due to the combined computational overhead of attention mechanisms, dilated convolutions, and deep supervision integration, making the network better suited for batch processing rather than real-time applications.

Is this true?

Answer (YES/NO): YES